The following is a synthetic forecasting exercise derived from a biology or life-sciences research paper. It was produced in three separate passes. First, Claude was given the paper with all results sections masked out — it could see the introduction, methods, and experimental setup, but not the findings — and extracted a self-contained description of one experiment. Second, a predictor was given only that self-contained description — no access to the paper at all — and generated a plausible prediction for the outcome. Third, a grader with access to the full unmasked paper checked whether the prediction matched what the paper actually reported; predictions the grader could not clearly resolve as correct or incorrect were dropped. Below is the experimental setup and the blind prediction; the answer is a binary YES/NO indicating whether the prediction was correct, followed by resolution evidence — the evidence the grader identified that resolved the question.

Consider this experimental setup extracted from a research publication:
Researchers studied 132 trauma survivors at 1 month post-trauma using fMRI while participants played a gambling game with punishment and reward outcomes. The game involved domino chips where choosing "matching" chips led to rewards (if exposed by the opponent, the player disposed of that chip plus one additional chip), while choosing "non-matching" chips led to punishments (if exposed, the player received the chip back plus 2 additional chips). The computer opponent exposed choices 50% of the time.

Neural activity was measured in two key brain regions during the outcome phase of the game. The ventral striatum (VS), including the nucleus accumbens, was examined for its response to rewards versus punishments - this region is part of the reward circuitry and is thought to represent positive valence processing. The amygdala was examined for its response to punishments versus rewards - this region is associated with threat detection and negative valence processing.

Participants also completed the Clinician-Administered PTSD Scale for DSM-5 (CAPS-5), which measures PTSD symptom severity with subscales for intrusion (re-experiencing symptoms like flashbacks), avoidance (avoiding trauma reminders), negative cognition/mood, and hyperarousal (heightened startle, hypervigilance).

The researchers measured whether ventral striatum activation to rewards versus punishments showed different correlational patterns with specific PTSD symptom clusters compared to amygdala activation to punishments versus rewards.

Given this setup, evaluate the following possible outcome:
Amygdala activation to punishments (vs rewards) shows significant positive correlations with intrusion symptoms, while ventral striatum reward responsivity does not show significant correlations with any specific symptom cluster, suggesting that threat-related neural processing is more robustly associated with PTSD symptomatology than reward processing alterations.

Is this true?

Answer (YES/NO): NO